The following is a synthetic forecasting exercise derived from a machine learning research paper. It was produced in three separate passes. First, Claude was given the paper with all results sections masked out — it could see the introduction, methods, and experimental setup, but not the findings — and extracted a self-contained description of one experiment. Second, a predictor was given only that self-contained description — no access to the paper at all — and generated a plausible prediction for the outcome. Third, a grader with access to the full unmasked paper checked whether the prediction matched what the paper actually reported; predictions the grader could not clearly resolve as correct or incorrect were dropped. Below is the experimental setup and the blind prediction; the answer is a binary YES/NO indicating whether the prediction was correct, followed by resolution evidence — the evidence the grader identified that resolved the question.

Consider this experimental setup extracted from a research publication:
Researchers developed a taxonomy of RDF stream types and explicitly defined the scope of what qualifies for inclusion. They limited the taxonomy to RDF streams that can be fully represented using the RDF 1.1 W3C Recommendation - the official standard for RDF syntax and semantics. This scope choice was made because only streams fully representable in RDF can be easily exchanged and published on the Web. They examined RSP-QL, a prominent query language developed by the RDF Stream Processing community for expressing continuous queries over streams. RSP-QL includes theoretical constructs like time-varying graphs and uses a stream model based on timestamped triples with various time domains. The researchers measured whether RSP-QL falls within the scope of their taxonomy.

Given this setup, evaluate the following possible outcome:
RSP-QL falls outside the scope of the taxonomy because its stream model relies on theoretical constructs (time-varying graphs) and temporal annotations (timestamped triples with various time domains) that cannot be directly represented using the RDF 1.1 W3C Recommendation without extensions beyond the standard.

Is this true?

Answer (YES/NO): YES